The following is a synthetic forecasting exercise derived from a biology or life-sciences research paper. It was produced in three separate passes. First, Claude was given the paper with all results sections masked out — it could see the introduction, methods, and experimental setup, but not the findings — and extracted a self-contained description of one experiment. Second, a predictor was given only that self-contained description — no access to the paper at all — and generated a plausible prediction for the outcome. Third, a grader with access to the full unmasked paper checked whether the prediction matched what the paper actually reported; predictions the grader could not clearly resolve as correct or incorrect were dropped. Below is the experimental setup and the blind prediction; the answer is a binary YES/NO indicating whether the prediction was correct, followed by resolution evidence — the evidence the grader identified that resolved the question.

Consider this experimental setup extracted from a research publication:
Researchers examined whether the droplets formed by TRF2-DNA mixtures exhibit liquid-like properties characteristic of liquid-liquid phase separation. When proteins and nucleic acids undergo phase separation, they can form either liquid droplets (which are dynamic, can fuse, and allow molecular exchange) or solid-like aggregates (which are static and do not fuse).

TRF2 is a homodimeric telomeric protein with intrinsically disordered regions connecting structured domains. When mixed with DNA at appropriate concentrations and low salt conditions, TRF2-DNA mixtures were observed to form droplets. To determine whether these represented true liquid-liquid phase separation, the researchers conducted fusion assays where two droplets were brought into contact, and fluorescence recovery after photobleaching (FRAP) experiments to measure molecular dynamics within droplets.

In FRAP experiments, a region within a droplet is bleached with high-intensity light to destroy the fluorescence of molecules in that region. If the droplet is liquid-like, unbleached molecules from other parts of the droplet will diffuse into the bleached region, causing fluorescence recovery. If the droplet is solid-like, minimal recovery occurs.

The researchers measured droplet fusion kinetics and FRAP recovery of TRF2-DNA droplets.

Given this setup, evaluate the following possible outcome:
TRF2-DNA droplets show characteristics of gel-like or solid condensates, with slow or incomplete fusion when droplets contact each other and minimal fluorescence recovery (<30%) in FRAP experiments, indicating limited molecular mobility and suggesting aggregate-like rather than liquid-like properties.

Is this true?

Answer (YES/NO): NO